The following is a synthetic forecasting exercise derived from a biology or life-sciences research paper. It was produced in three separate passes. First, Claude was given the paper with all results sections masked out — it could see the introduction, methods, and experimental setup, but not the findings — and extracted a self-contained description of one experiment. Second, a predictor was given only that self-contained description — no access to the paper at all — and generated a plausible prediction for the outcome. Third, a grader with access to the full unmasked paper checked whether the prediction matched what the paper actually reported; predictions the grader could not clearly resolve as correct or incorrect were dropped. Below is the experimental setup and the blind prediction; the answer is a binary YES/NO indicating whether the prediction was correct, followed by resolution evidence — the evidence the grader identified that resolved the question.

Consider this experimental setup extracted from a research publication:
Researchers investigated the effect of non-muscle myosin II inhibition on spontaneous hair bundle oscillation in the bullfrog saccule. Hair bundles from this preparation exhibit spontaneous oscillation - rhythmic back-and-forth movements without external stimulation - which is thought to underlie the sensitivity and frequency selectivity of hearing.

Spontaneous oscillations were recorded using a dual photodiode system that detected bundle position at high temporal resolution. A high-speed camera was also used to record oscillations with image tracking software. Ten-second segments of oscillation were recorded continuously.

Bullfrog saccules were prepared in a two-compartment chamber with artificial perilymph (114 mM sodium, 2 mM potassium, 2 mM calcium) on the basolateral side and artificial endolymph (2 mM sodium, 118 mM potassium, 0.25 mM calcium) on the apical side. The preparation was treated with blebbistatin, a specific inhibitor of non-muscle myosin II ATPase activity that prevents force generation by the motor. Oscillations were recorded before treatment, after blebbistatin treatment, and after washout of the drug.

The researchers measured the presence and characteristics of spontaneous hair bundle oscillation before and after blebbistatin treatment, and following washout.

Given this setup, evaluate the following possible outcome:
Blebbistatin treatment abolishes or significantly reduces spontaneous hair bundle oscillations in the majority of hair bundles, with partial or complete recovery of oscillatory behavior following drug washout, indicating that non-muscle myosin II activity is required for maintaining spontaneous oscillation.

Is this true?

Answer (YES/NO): NO